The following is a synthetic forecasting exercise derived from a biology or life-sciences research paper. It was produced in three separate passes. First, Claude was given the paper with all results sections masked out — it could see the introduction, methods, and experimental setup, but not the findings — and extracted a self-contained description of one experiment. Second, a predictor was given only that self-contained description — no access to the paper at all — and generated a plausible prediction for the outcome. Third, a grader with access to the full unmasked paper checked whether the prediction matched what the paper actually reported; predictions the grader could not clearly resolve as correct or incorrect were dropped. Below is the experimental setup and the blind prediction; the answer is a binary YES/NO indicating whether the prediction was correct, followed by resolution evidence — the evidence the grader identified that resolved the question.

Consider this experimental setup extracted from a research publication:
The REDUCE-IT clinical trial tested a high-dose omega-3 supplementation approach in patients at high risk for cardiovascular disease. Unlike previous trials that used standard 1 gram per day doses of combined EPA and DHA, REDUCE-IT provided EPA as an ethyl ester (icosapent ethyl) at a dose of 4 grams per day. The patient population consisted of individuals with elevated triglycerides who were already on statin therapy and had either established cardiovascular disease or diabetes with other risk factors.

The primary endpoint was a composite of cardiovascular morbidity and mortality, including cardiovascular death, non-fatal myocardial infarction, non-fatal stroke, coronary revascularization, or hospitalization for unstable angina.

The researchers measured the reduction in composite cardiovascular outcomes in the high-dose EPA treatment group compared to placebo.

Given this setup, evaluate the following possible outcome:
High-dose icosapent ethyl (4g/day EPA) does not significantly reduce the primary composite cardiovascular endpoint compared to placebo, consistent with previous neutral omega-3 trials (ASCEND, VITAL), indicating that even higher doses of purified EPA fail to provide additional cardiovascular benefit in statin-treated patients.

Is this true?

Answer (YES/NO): NO